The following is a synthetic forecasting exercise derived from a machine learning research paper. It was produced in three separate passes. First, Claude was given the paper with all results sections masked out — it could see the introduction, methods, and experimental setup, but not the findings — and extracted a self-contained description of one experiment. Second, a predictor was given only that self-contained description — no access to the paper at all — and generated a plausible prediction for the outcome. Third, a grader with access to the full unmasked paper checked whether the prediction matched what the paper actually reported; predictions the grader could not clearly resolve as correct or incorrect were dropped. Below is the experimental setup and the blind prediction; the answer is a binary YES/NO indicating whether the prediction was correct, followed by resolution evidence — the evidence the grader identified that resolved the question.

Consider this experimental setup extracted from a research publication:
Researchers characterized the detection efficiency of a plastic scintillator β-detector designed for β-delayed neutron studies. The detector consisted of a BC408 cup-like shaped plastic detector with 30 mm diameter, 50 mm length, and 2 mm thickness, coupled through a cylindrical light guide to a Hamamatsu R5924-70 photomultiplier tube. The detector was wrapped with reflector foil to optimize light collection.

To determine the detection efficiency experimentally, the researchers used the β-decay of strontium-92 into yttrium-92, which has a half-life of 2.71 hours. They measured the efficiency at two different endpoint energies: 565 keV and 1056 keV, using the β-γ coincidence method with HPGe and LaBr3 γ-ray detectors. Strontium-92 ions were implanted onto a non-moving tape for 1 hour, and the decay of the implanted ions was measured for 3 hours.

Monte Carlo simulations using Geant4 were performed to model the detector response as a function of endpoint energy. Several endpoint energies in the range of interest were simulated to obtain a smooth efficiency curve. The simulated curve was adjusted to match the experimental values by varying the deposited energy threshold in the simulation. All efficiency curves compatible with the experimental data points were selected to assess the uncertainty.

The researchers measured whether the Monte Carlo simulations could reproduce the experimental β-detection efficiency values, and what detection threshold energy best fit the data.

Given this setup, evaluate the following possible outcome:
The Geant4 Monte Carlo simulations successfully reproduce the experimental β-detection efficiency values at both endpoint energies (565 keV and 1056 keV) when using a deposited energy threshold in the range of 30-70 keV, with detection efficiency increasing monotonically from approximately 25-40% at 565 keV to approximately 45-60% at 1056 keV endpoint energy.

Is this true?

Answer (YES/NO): NO